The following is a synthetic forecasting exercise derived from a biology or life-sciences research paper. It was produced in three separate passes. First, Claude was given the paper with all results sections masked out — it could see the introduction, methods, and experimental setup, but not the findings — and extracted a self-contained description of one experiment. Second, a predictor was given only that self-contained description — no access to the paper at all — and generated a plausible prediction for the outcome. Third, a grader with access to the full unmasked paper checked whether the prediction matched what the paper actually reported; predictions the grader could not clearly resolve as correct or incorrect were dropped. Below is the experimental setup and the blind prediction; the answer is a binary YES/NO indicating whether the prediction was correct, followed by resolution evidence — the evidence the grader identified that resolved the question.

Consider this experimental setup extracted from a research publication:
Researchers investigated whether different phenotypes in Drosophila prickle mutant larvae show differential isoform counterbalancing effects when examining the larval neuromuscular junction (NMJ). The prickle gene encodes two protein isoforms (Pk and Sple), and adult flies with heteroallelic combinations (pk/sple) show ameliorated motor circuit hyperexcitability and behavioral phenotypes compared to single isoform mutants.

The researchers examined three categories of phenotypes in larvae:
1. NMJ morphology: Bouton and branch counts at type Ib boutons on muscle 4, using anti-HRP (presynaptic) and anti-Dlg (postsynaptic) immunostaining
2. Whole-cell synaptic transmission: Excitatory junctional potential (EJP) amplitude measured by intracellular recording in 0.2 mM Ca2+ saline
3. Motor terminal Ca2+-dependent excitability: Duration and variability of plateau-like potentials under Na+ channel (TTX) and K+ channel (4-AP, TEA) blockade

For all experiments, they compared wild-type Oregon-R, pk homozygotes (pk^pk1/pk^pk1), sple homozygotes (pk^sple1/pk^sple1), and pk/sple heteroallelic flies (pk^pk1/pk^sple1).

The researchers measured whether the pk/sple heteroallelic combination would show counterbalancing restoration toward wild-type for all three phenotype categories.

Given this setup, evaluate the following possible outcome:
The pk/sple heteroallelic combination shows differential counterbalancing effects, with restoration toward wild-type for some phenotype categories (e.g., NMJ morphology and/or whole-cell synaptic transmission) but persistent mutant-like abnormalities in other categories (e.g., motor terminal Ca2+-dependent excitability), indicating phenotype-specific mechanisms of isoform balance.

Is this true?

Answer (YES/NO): NO